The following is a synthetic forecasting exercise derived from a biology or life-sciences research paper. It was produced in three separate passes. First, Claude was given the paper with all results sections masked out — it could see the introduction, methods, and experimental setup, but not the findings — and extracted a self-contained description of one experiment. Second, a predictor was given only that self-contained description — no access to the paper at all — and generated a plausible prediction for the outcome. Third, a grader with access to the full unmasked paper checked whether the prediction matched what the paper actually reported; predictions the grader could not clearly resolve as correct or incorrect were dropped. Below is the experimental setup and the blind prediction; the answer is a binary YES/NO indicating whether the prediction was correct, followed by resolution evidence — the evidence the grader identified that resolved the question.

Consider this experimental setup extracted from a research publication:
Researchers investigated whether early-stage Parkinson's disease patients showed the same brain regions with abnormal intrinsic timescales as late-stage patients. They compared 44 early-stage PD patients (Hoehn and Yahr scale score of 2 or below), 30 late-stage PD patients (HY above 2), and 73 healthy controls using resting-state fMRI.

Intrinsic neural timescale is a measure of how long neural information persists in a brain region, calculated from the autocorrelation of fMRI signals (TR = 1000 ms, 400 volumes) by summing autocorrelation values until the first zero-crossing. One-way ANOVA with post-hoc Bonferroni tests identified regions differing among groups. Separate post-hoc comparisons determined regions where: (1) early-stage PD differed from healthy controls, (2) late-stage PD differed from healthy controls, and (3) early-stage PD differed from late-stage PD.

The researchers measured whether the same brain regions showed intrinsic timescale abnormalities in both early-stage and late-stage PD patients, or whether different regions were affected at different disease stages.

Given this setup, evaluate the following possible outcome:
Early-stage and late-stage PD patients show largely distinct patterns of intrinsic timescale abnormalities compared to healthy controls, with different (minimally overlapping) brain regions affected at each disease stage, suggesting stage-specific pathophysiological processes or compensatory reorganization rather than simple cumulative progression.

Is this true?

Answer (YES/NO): YES